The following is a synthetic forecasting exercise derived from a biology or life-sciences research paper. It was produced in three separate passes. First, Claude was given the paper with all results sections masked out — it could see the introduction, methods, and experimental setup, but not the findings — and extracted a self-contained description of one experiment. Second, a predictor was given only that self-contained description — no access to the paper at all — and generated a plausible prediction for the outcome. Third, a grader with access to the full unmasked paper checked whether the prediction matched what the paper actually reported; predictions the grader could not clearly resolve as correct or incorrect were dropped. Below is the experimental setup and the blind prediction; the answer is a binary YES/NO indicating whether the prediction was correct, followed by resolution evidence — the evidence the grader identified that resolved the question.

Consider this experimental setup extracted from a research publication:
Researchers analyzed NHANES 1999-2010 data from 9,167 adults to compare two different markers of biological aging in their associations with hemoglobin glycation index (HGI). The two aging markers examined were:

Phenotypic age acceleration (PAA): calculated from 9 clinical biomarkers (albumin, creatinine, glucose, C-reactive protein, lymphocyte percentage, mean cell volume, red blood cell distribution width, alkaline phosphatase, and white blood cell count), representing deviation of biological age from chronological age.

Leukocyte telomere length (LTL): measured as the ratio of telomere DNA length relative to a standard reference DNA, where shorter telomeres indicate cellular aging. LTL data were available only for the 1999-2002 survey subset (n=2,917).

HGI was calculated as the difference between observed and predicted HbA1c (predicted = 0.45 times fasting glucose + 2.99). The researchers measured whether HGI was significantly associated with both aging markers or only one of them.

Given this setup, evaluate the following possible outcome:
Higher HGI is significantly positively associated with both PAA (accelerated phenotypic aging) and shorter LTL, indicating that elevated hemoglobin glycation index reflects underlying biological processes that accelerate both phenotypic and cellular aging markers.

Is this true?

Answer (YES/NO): NO